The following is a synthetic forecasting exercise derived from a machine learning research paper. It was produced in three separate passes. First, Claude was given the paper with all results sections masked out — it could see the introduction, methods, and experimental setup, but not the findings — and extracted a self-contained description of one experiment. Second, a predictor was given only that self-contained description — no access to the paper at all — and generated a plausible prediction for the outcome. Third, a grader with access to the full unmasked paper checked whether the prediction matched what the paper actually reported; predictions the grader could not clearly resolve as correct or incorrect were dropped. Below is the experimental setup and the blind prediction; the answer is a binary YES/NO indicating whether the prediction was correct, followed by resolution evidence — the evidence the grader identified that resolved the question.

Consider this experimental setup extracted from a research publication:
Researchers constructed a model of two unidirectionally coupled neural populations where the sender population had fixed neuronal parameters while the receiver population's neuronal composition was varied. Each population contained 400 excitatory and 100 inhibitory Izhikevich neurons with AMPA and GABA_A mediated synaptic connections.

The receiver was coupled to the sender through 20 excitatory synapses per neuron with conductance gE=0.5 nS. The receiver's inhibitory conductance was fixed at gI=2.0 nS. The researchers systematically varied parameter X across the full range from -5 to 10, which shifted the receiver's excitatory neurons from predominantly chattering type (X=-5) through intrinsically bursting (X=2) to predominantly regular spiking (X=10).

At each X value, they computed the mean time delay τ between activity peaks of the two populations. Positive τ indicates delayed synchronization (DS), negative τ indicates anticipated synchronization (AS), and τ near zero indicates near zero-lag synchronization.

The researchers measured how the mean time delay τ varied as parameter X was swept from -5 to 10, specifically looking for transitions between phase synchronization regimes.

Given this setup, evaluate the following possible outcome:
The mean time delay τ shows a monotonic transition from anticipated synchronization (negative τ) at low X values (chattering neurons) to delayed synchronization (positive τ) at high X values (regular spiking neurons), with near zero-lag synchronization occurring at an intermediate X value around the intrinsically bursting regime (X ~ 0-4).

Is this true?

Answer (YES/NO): NO